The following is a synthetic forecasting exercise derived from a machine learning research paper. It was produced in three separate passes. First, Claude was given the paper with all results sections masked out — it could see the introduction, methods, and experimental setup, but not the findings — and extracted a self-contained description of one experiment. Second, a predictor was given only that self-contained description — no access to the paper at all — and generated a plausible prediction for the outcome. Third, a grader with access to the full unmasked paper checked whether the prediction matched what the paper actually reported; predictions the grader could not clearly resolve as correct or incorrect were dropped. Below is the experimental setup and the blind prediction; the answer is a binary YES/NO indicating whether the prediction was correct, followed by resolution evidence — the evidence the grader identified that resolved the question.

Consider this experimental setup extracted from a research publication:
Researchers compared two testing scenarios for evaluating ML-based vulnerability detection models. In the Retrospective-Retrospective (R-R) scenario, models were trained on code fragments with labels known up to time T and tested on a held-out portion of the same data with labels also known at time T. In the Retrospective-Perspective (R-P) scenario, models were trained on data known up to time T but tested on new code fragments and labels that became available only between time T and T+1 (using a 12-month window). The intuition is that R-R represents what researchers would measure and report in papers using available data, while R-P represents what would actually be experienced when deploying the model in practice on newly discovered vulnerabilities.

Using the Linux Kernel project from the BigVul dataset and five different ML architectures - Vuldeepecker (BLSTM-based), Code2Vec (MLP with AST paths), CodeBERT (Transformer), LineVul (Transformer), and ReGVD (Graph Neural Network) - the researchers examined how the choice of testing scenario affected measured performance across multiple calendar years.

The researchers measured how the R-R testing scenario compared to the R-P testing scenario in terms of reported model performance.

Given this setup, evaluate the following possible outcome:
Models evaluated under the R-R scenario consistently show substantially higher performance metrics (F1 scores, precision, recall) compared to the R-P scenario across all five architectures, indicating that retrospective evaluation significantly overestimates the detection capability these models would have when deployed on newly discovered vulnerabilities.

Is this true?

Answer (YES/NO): NO